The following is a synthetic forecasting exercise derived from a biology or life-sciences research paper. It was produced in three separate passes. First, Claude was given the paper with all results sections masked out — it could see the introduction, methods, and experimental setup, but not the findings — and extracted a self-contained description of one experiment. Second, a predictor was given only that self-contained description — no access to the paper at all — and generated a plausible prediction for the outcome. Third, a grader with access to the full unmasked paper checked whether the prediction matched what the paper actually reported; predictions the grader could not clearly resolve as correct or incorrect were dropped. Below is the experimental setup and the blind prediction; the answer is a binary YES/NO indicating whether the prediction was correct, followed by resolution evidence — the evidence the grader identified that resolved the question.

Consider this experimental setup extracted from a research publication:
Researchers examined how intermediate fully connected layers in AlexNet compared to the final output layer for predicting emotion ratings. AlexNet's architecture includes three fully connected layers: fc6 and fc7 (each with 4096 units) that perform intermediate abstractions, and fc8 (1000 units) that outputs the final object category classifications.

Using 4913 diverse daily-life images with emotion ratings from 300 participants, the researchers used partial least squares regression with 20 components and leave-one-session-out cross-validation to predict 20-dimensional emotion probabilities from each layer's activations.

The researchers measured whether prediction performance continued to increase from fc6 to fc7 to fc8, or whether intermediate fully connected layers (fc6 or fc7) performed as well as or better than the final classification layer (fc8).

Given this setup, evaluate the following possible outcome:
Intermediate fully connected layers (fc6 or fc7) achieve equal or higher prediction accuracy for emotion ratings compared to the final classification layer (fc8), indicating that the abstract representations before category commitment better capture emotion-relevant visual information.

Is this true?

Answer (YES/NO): NO